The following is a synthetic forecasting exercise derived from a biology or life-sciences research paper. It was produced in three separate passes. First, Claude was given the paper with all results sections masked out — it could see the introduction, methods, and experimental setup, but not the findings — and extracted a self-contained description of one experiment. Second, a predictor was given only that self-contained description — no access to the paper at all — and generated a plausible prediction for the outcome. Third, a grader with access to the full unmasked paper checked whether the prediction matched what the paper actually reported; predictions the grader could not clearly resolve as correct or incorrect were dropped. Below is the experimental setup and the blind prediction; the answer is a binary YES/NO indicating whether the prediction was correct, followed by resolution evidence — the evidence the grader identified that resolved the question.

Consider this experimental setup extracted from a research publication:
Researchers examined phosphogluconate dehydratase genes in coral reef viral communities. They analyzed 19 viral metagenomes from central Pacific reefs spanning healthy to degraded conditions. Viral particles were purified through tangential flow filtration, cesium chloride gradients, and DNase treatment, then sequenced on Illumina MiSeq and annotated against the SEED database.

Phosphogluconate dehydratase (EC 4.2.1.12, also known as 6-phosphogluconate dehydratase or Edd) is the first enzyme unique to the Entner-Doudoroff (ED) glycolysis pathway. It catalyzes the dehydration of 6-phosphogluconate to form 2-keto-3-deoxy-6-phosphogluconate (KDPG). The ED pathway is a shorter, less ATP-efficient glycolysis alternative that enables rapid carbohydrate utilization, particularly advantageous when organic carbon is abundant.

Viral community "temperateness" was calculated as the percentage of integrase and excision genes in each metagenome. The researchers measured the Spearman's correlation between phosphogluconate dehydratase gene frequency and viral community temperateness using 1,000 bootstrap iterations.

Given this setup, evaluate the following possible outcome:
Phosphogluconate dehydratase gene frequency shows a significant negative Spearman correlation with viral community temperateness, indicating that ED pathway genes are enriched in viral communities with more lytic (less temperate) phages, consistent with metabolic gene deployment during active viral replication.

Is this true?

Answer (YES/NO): NO